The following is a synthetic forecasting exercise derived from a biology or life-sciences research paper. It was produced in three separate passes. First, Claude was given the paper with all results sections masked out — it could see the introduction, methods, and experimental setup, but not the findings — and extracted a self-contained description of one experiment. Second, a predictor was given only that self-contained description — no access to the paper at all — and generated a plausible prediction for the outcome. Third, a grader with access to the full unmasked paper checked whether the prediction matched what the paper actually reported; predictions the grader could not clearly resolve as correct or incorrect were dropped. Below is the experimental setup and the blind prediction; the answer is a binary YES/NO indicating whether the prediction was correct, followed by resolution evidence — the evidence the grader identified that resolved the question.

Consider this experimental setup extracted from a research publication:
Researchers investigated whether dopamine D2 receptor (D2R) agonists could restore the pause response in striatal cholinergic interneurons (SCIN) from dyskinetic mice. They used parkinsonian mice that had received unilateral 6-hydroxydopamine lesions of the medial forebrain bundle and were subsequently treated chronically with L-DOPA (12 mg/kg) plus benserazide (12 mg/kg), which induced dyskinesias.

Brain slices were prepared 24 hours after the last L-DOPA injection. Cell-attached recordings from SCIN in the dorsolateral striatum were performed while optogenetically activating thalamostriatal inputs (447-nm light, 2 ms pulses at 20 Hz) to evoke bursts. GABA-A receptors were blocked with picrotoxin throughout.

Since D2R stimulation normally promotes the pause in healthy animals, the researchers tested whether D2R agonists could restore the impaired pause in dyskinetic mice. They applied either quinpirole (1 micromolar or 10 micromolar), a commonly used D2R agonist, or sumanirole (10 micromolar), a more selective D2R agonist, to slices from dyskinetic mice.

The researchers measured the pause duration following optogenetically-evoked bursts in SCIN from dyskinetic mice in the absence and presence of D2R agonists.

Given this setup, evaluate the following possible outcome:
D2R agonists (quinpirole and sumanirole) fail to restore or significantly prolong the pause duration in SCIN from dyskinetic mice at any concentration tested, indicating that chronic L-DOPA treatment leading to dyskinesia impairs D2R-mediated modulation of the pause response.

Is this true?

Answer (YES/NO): YES